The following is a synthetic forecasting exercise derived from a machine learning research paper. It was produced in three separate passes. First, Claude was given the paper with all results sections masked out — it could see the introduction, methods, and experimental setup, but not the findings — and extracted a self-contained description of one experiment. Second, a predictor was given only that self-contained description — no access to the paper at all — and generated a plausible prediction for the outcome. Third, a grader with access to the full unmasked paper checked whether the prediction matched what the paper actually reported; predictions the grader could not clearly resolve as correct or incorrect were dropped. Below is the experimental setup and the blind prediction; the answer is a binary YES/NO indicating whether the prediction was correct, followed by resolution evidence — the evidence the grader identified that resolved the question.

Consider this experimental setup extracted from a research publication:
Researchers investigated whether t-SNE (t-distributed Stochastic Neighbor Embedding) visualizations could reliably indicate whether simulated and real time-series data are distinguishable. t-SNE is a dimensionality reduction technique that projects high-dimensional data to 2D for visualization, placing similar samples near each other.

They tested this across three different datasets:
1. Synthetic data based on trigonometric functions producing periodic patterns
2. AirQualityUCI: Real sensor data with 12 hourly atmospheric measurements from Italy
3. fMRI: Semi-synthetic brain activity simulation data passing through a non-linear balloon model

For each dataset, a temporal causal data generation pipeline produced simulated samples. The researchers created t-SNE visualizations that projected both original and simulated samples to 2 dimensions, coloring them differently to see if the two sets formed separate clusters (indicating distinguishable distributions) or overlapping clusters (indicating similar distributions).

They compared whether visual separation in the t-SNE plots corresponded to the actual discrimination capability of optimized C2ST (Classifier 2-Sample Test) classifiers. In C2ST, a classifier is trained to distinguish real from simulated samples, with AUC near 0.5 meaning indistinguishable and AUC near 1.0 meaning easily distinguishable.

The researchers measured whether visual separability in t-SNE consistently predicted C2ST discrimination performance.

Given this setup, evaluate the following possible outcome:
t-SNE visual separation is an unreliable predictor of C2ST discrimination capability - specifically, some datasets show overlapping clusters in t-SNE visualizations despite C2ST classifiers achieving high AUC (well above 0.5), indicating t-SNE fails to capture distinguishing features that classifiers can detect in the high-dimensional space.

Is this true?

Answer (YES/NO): YES